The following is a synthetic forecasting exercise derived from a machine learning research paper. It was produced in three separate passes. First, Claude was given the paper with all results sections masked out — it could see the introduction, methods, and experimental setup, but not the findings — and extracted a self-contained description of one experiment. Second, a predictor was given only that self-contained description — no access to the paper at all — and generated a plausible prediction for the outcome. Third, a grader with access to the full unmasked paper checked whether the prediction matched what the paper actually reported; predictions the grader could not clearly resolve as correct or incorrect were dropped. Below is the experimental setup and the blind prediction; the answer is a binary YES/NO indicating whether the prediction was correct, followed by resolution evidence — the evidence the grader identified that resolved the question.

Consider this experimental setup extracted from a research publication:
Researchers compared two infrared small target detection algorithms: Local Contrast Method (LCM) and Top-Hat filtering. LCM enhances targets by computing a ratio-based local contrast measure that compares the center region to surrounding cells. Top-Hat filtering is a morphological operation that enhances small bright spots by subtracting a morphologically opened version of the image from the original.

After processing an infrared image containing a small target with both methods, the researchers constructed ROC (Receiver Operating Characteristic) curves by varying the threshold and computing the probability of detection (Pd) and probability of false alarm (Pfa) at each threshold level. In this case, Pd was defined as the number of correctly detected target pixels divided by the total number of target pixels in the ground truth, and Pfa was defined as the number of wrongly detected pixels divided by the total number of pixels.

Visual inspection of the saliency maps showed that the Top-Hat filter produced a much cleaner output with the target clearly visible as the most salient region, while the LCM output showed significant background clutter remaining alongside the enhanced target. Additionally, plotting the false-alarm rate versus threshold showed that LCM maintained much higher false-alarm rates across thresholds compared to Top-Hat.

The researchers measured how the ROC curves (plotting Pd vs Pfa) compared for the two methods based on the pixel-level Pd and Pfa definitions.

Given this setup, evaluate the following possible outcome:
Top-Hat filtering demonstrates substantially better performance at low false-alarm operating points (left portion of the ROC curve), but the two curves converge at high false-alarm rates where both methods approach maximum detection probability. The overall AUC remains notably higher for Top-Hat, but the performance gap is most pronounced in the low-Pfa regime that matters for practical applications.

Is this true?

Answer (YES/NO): NO